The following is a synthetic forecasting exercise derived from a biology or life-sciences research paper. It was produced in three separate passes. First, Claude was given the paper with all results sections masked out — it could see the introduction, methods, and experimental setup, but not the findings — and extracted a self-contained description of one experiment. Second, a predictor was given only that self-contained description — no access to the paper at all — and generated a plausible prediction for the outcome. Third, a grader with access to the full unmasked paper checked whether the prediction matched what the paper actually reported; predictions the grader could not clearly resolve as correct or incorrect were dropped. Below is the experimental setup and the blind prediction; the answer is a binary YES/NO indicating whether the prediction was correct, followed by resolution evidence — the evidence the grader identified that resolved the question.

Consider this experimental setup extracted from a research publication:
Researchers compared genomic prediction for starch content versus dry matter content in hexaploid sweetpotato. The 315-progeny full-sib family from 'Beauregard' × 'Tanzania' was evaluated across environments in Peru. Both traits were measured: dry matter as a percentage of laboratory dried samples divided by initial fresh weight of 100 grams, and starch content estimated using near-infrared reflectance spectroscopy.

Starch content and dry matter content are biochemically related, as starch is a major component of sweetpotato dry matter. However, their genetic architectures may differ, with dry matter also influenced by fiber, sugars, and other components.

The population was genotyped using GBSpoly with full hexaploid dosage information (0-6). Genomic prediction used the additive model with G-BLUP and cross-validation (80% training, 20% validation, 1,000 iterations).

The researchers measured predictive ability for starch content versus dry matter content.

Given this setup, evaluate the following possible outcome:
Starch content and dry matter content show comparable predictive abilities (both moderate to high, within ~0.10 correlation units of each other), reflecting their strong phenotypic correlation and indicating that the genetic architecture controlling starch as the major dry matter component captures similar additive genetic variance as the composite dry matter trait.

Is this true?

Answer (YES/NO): YES